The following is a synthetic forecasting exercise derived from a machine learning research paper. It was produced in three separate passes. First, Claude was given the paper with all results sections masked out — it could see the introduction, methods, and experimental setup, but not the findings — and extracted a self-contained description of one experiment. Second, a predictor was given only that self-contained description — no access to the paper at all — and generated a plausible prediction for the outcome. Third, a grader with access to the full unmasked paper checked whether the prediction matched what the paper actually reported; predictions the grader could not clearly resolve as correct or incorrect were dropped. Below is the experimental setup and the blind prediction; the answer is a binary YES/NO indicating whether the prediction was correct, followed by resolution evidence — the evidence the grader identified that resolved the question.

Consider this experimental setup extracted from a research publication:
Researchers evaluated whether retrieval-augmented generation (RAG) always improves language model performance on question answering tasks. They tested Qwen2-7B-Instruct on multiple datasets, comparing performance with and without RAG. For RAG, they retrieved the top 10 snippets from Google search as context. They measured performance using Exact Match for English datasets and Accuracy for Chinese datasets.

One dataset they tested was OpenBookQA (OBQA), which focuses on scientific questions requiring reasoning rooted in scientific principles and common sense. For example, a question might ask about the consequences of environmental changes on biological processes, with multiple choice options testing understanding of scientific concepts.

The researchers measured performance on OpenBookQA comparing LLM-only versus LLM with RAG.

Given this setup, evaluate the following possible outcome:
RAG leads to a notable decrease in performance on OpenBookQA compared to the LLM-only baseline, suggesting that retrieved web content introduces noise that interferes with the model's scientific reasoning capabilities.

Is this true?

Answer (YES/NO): NO